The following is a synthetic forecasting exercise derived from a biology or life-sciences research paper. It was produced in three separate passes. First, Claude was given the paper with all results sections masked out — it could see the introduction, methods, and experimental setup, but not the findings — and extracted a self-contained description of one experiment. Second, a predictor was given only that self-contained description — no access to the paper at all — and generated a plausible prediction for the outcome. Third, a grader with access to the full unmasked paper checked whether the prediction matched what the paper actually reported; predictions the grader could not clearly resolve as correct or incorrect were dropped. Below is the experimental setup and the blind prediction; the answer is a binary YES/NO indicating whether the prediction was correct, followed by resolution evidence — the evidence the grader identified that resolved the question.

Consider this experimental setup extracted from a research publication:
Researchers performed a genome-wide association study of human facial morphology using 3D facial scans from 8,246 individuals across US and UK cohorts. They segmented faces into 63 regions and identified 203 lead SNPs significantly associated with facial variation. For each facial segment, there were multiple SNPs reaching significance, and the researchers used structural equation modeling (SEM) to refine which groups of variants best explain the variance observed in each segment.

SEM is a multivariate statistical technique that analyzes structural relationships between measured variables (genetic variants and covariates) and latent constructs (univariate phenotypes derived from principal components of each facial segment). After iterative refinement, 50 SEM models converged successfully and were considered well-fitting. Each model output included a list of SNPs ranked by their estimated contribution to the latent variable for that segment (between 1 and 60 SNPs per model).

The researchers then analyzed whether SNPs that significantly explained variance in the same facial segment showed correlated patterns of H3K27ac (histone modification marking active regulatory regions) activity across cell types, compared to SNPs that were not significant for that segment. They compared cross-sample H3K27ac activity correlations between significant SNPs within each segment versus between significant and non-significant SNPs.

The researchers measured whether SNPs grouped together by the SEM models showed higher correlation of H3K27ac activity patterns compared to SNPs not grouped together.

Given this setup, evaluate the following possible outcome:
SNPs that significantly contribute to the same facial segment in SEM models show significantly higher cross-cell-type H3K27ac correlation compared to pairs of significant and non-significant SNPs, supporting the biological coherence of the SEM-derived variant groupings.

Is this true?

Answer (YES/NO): YES